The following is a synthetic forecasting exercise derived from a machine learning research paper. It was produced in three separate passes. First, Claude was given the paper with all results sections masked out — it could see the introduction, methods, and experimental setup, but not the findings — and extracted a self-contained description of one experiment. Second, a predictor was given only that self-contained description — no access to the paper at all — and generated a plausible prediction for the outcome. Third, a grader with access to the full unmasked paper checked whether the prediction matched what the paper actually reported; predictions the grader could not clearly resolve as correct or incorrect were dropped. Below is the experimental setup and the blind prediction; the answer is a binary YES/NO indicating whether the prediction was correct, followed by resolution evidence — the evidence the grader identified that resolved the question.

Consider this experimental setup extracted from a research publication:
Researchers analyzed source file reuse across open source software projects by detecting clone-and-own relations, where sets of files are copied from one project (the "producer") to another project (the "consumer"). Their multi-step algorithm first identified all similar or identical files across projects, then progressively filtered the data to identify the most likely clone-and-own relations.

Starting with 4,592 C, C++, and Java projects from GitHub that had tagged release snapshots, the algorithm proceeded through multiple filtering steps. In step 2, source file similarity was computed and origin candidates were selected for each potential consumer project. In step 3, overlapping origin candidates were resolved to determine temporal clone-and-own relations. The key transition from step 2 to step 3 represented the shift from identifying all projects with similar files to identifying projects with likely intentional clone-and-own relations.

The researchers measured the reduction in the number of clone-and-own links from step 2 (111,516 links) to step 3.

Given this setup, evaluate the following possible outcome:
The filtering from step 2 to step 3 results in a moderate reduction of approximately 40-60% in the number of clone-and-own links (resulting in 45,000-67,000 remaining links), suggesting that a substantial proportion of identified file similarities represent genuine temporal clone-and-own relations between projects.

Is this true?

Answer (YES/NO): NO